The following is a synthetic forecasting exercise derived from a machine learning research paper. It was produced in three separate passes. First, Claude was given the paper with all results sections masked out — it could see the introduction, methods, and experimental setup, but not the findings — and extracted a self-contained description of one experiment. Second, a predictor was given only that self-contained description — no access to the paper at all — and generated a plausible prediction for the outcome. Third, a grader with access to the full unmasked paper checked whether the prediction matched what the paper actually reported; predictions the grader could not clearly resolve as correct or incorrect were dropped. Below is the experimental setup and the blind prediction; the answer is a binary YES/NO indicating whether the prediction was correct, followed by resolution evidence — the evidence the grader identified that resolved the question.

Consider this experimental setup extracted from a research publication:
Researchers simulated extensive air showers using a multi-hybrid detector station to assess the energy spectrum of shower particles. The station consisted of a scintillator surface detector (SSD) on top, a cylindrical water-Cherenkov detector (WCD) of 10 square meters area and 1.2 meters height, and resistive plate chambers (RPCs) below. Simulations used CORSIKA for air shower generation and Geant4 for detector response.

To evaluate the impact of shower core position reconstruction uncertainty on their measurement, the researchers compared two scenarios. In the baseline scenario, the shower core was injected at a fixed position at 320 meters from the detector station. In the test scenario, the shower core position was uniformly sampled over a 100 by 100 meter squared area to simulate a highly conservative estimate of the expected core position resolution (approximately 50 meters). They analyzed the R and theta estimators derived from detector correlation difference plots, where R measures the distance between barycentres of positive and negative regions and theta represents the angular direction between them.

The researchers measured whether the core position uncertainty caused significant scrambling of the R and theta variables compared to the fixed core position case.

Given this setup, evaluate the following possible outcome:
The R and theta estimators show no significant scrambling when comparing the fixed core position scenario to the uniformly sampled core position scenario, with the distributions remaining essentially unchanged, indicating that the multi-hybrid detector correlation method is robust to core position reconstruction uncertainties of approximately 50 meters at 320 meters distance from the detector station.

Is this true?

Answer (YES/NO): YES